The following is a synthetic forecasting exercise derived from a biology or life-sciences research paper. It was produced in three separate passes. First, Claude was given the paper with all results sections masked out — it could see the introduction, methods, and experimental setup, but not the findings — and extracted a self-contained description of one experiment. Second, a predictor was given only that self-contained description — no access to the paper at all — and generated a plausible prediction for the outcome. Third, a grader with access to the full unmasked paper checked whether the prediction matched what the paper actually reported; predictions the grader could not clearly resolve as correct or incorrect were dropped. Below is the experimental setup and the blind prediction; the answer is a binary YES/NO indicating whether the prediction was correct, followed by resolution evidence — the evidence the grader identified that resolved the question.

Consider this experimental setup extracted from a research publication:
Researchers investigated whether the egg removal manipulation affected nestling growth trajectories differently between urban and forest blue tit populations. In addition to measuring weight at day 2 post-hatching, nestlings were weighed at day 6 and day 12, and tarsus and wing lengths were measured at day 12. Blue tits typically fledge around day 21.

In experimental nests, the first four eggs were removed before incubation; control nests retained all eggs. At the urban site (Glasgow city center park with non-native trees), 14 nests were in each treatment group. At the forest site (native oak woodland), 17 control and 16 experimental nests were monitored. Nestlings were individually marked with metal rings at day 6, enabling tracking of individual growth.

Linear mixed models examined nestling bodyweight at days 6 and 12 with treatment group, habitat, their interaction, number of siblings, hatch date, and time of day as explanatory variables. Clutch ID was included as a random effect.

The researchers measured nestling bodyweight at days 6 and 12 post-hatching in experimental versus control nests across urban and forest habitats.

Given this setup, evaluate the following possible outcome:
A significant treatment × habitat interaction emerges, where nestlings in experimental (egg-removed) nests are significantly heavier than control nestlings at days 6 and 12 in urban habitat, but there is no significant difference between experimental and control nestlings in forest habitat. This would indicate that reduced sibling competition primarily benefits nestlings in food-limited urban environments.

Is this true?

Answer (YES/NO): NO